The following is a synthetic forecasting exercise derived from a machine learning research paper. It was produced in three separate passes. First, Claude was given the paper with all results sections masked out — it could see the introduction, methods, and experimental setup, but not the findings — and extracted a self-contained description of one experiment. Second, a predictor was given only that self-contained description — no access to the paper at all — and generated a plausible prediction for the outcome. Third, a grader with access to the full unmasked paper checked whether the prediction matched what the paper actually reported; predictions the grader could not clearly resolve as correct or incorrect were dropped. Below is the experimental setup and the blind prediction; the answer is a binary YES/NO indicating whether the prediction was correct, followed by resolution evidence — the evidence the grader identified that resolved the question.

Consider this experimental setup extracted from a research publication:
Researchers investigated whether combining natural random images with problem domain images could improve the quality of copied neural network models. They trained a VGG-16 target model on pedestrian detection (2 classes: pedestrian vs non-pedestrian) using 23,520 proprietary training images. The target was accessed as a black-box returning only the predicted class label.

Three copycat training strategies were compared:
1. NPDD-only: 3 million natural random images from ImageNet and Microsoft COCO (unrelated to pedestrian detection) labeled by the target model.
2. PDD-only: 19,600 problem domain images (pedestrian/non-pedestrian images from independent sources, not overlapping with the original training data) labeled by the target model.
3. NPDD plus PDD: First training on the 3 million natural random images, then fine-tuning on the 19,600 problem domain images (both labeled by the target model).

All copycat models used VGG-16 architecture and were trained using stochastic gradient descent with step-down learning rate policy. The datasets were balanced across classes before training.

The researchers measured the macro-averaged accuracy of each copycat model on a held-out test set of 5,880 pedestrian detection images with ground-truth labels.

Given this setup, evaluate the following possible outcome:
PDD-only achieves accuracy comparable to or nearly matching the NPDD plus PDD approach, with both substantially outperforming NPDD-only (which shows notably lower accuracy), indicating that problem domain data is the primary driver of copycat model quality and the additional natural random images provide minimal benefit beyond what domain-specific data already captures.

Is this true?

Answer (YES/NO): NO